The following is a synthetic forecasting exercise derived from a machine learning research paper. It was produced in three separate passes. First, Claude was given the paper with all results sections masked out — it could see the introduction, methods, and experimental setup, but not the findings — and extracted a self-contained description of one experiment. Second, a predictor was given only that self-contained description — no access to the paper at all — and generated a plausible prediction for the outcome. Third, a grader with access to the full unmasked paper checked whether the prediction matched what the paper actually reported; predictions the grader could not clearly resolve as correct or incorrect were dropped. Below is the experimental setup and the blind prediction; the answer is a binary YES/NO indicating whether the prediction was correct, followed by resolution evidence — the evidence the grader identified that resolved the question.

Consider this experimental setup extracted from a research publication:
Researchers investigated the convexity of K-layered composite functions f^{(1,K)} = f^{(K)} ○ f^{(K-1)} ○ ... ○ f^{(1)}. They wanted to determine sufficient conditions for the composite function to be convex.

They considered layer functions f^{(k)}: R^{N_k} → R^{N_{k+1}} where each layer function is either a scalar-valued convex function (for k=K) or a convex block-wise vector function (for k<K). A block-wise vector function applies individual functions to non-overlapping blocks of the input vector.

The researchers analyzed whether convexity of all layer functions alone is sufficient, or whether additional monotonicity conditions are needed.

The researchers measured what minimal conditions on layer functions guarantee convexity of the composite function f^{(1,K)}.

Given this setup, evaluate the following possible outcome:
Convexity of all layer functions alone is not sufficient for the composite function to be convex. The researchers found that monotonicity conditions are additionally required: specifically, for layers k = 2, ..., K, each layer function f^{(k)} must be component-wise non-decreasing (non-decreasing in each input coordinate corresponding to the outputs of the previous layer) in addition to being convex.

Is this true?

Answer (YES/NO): YES